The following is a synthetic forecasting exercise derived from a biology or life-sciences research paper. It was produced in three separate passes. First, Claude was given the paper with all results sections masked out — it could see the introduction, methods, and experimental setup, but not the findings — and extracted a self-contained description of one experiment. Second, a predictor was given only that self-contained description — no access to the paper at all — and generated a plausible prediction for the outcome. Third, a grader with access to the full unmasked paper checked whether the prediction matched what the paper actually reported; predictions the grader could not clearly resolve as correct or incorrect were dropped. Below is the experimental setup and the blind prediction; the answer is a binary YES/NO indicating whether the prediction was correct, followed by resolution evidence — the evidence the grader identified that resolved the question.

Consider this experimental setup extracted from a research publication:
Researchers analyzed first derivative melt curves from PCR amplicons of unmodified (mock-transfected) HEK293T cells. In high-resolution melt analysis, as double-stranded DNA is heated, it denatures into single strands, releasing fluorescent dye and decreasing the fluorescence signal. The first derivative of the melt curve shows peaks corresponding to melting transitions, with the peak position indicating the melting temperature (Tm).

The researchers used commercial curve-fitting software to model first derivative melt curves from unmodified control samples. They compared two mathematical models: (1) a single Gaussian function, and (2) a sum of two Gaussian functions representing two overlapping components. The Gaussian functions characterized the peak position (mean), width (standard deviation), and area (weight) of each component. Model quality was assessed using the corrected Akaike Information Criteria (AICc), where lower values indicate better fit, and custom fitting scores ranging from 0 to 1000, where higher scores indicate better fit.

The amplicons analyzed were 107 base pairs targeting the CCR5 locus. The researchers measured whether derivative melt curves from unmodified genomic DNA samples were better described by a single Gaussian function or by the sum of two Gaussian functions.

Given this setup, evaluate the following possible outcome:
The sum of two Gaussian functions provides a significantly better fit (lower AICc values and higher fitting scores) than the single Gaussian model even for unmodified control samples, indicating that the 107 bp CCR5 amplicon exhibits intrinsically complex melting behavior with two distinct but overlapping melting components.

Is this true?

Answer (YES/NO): YES